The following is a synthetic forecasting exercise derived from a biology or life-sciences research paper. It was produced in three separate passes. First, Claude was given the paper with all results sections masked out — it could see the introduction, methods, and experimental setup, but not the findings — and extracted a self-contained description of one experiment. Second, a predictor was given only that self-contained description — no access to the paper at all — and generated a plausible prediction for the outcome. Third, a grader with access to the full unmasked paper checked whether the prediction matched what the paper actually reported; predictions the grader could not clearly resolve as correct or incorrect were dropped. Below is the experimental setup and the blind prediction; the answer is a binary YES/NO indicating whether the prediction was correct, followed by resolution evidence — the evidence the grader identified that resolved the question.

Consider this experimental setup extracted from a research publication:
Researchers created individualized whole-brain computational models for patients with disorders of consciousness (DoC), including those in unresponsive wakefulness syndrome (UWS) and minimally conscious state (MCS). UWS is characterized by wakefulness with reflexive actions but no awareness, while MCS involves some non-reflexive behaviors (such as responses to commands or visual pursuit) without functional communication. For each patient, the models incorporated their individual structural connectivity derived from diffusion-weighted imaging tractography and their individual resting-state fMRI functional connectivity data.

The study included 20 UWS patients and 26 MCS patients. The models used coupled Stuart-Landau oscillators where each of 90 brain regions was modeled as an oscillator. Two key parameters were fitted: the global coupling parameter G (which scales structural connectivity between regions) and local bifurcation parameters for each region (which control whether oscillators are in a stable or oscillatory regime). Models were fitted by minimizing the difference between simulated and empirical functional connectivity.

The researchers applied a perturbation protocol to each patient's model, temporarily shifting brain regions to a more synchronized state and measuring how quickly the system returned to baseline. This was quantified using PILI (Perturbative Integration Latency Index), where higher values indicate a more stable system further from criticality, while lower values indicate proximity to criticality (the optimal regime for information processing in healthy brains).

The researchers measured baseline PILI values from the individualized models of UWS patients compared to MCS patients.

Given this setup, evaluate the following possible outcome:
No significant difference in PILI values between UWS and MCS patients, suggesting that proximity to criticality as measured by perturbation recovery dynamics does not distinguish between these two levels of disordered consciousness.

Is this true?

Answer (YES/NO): NO